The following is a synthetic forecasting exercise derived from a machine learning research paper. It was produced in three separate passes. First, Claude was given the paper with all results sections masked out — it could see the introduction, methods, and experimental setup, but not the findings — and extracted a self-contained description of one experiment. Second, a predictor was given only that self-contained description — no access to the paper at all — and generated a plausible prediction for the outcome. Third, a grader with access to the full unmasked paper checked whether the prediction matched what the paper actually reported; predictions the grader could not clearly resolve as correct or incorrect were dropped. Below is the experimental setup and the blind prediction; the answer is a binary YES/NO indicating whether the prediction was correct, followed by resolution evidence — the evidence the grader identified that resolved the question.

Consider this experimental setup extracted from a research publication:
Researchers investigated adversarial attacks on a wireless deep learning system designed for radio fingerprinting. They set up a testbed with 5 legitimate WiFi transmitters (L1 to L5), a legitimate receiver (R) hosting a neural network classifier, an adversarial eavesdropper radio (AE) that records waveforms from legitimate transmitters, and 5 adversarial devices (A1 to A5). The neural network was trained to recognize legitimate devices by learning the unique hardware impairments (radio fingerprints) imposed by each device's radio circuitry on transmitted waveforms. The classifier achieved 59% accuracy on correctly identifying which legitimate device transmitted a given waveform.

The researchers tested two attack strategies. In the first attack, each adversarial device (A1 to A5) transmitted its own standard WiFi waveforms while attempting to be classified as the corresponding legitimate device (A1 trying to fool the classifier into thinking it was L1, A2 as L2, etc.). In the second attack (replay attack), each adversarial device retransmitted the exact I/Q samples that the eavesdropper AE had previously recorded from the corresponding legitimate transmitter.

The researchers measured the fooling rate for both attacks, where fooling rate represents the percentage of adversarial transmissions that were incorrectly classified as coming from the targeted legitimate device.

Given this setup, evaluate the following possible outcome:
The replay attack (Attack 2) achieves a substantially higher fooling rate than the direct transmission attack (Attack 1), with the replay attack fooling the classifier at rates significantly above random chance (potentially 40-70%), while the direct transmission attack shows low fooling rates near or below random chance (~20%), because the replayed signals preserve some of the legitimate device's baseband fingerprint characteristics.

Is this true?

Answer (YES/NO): NO